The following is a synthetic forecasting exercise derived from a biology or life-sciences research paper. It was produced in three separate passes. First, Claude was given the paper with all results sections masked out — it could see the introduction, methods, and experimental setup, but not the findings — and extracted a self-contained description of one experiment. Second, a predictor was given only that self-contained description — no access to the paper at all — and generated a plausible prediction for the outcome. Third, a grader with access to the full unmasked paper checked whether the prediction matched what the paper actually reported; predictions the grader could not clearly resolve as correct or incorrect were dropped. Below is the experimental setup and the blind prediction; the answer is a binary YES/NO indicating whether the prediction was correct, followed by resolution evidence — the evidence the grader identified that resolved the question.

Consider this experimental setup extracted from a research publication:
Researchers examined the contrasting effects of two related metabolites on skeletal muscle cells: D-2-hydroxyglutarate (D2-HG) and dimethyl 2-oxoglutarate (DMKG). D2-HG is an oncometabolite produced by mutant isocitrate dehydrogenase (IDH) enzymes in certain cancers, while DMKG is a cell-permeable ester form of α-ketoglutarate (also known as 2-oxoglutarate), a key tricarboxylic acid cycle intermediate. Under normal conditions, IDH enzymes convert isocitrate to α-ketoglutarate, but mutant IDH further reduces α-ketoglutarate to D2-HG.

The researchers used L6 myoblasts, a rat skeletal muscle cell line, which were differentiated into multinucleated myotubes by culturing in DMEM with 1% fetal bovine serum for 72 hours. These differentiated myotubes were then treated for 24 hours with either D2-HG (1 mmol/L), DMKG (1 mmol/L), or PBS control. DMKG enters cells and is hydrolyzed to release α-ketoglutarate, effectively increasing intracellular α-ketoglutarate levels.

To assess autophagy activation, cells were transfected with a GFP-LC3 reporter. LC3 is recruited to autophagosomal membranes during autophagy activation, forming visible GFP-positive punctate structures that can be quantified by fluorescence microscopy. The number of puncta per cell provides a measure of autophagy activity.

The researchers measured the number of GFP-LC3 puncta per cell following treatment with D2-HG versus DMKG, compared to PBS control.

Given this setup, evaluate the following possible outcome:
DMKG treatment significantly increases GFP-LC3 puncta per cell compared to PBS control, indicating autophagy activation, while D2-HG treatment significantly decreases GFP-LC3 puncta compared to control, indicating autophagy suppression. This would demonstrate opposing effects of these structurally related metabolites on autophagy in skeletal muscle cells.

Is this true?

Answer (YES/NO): NO